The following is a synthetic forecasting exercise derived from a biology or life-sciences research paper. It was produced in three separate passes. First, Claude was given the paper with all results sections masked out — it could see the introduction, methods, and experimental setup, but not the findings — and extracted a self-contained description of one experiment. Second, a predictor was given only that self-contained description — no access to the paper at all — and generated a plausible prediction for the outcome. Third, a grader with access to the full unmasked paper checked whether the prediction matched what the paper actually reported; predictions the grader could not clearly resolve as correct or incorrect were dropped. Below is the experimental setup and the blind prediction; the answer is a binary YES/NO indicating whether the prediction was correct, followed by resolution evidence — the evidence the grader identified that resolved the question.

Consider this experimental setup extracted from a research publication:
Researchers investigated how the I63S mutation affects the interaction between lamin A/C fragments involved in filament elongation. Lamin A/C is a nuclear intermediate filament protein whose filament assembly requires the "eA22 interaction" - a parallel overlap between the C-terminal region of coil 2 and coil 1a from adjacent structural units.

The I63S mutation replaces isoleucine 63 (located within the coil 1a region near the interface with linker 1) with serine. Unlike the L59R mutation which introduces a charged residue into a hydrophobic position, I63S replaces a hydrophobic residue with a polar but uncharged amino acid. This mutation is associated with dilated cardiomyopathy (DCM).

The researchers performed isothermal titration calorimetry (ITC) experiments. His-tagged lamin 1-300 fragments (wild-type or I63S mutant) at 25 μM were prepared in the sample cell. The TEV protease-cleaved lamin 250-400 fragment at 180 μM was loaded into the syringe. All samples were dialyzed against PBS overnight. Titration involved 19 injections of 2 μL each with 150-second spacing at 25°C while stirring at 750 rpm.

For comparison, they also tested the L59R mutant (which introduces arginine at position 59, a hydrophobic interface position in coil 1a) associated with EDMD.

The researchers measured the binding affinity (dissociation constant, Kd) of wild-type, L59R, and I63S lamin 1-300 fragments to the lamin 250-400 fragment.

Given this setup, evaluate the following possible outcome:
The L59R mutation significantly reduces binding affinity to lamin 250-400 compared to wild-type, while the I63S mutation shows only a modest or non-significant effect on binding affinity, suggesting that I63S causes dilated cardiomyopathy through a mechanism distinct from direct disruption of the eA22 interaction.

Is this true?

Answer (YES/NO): NO